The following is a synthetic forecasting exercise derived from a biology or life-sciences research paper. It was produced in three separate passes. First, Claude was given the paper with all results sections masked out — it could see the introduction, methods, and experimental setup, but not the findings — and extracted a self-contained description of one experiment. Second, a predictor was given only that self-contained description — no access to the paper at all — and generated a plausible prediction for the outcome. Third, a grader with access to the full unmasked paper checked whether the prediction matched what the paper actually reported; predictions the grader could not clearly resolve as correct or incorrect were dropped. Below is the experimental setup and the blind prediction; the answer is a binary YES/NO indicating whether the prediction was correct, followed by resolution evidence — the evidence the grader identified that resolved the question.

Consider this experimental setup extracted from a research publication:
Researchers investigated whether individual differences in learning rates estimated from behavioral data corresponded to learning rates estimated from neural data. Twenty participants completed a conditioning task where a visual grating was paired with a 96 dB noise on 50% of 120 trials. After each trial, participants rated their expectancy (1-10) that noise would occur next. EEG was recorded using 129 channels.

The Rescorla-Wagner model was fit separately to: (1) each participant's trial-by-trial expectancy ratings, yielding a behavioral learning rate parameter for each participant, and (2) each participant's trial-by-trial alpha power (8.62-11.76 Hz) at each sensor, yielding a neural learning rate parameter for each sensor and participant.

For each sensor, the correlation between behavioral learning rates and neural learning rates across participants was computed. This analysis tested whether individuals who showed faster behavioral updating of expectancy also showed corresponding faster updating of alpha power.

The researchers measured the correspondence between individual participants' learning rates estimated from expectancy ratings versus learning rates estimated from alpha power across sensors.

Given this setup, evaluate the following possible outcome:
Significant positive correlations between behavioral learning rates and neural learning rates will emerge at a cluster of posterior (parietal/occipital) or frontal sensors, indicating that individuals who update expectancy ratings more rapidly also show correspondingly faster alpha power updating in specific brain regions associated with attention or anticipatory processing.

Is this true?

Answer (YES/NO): NO